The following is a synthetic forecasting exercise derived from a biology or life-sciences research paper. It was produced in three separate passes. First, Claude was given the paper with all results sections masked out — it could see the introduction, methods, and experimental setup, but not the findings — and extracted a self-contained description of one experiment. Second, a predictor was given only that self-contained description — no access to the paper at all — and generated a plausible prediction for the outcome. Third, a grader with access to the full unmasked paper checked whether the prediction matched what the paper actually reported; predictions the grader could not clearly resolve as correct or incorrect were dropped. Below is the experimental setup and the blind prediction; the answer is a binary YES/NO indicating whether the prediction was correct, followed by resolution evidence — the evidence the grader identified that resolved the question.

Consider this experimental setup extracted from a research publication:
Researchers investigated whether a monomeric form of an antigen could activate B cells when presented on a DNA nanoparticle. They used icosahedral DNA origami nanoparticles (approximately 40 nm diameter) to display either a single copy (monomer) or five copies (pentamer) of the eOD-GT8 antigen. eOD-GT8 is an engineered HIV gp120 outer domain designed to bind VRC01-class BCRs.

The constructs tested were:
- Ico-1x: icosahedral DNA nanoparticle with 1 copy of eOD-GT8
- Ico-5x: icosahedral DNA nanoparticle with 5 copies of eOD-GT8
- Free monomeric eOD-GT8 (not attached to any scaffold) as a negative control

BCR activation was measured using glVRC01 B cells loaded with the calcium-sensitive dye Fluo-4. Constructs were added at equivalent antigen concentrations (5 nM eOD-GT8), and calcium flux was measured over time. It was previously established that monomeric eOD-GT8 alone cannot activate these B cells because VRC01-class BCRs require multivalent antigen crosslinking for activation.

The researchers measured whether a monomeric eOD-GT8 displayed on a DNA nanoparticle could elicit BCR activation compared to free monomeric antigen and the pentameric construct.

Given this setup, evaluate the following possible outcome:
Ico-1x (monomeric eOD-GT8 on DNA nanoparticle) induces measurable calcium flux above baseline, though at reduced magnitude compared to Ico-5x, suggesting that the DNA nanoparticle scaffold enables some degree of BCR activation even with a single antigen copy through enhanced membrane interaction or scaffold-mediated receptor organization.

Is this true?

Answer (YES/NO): NO